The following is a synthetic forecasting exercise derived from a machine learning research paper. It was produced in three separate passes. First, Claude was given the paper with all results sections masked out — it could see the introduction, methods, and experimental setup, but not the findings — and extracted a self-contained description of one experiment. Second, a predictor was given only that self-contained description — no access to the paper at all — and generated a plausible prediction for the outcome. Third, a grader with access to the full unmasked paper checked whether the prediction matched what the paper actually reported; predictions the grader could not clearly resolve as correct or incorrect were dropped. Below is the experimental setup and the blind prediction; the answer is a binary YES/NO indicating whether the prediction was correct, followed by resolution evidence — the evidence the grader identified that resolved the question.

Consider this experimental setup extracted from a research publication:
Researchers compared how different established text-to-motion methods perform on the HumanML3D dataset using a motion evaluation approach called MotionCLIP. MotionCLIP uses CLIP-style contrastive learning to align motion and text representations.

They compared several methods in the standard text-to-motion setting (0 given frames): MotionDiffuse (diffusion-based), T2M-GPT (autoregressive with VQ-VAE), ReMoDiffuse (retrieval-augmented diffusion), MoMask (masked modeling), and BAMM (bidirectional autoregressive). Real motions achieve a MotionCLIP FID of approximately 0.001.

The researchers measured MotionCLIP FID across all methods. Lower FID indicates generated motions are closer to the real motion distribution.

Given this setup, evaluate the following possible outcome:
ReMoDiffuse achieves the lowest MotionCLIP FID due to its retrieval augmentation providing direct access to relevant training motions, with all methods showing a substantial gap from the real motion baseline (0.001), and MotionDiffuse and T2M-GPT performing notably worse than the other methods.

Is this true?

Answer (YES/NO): NO